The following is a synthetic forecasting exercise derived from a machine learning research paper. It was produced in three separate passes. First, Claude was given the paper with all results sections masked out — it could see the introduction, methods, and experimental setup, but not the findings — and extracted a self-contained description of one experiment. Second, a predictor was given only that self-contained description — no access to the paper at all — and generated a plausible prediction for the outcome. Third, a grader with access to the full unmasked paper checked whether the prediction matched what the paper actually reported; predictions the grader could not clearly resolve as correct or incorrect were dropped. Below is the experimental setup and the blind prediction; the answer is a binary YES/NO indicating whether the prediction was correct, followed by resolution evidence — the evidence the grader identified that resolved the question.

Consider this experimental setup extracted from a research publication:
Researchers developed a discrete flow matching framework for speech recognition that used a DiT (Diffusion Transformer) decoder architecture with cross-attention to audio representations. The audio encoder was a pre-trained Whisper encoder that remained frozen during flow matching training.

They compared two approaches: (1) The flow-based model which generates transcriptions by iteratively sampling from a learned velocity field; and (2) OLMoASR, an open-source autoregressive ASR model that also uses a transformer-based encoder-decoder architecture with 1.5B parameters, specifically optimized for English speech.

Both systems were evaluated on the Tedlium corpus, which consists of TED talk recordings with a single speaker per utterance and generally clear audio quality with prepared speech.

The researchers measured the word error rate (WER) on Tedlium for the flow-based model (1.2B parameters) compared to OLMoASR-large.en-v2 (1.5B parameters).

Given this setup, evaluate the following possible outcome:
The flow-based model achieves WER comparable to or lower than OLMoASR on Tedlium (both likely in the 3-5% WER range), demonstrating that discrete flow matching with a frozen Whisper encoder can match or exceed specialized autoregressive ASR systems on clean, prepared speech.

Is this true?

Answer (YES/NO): YES